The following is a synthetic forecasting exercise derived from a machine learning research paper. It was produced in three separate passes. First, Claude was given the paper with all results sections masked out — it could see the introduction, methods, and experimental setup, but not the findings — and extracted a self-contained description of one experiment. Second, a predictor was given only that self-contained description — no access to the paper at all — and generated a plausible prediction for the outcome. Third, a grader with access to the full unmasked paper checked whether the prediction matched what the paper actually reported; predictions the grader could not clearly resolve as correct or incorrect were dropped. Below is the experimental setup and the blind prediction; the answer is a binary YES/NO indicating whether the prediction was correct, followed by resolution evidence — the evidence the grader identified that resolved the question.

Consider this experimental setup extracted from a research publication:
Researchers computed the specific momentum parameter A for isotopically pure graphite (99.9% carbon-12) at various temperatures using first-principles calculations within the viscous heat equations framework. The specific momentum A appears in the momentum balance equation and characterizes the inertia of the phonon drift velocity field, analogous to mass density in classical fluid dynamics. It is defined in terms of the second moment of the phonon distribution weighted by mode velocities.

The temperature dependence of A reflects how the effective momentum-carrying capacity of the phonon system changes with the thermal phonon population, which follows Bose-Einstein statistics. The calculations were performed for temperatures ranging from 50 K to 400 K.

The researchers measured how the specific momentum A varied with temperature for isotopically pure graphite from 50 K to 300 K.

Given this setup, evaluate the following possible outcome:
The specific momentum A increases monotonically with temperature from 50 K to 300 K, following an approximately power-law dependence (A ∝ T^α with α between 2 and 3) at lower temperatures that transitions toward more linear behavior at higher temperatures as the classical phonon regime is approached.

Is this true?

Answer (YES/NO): YES